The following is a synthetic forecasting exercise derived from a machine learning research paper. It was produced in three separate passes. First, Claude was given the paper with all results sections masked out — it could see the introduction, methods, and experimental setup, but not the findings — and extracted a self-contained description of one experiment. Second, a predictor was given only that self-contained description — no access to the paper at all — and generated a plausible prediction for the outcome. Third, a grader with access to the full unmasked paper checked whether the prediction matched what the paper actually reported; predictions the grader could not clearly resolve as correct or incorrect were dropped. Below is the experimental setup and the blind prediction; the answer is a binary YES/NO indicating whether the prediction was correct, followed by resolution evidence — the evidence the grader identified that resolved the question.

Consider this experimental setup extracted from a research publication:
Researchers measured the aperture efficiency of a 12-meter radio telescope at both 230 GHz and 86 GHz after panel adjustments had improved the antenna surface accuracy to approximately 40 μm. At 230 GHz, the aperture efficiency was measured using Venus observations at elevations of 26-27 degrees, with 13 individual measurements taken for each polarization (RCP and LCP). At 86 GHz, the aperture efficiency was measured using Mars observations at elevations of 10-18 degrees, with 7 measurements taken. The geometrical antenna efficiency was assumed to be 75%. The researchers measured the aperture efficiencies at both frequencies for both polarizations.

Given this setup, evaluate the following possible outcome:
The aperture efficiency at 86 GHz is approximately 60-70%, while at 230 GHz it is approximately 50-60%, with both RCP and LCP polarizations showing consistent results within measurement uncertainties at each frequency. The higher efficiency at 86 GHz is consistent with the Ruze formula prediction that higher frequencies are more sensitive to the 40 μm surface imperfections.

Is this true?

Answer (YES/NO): NO